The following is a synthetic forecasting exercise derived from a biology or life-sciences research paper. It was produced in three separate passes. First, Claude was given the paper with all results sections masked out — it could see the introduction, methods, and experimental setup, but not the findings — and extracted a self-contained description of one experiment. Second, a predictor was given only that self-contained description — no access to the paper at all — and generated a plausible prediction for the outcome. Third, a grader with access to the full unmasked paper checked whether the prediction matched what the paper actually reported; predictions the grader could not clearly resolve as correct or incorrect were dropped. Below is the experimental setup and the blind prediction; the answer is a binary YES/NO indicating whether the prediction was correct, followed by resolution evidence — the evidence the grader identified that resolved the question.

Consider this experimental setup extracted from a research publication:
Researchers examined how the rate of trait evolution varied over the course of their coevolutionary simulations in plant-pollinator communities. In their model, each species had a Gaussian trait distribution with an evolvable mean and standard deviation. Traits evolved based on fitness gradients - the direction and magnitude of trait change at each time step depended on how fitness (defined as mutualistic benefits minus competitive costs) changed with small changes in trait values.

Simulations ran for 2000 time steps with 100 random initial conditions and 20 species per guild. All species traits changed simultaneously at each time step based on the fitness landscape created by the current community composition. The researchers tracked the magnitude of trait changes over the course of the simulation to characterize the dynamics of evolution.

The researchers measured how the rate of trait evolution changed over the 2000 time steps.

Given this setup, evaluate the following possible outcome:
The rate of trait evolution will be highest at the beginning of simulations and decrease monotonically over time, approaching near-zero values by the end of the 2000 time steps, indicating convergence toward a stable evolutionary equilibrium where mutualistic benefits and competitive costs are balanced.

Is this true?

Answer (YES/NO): NO